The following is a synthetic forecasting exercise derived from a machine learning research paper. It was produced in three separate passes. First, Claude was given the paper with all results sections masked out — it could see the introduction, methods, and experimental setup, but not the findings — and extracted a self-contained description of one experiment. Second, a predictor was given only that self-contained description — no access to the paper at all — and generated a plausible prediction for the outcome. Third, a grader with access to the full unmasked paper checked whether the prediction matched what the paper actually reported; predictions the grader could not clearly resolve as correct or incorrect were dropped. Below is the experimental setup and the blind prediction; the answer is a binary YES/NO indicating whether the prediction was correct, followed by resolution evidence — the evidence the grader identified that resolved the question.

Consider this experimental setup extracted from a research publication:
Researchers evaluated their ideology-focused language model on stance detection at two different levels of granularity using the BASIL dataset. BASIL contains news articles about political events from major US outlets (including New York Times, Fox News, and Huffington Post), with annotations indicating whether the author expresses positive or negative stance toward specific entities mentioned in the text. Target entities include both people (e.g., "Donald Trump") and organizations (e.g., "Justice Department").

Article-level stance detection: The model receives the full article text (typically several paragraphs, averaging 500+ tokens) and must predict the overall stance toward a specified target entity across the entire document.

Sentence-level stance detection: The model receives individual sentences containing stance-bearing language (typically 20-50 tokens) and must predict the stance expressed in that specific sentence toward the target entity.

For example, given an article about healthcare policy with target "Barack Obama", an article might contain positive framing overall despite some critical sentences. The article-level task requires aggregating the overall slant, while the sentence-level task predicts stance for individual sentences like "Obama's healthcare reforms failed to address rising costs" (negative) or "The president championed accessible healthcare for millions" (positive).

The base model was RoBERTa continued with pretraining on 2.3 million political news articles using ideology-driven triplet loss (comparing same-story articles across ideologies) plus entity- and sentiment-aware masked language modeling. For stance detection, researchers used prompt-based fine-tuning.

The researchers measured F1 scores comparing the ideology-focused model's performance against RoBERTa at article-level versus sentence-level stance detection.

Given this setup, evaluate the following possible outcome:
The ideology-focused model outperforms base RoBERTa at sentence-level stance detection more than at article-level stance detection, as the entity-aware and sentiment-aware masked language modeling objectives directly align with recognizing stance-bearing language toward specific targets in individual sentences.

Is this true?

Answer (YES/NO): NO